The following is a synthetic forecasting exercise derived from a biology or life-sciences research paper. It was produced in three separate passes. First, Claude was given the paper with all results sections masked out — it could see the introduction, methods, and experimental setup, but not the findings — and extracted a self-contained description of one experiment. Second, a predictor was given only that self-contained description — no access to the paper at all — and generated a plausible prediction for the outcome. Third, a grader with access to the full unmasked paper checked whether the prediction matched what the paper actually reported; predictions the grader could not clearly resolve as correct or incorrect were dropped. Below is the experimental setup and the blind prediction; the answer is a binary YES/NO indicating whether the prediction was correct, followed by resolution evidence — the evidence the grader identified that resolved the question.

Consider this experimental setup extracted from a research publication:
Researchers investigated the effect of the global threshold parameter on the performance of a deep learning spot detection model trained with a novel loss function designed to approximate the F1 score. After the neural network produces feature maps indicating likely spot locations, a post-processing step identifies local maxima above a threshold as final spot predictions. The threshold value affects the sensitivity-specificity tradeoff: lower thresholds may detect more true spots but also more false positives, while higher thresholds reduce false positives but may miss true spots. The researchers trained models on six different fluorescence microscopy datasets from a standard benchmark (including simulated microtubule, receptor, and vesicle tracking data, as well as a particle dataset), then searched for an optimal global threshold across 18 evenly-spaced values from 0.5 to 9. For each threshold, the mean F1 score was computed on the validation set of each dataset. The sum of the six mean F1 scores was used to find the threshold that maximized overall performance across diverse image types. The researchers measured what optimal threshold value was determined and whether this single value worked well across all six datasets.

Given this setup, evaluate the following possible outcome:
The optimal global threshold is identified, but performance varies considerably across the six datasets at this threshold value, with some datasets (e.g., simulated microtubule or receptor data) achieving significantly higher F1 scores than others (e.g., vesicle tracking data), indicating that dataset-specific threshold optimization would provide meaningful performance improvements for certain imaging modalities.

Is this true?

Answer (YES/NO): NO